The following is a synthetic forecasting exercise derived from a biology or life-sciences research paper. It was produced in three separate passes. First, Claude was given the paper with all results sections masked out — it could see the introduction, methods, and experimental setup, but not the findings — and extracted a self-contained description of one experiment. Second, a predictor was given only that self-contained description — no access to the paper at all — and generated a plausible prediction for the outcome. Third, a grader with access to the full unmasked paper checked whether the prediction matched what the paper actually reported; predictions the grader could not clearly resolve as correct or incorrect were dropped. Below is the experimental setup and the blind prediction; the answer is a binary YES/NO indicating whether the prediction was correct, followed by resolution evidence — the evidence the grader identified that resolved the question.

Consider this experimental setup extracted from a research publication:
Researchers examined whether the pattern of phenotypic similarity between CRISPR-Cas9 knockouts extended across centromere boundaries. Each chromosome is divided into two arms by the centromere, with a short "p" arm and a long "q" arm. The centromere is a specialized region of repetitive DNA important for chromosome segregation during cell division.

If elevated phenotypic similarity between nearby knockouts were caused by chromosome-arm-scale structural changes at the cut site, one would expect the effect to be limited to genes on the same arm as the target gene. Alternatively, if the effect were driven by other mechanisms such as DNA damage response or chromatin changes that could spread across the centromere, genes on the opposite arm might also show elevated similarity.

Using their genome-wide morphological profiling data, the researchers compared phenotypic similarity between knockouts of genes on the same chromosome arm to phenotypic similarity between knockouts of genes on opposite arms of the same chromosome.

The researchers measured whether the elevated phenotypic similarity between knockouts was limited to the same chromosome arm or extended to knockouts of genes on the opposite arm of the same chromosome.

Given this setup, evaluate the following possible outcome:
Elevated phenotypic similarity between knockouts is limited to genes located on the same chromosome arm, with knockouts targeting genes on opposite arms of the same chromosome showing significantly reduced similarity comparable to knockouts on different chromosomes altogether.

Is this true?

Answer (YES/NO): YES